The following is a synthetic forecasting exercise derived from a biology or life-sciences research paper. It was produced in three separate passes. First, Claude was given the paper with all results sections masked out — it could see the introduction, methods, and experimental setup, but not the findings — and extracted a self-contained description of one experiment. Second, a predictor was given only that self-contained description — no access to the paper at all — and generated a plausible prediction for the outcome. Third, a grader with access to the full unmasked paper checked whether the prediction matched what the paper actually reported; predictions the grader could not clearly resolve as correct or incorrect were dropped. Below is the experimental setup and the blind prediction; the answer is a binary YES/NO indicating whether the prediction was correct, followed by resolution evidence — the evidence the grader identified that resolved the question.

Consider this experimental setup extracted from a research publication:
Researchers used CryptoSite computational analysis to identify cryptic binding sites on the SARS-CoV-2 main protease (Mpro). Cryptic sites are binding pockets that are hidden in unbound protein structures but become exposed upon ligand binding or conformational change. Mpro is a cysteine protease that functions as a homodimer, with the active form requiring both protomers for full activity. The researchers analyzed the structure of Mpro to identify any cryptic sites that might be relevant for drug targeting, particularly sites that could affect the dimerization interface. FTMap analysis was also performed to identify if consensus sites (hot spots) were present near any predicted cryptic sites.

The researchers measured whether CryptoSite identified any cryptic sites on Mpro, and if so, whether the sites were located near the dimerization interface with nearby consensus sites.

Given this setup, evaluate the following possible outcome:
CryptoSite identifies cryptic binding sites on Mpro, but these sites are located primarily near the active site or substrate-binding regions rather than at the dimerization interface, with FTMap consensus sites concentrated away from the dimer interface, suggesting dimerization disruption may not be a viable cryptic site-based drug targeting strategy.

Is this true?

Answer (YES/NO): NO